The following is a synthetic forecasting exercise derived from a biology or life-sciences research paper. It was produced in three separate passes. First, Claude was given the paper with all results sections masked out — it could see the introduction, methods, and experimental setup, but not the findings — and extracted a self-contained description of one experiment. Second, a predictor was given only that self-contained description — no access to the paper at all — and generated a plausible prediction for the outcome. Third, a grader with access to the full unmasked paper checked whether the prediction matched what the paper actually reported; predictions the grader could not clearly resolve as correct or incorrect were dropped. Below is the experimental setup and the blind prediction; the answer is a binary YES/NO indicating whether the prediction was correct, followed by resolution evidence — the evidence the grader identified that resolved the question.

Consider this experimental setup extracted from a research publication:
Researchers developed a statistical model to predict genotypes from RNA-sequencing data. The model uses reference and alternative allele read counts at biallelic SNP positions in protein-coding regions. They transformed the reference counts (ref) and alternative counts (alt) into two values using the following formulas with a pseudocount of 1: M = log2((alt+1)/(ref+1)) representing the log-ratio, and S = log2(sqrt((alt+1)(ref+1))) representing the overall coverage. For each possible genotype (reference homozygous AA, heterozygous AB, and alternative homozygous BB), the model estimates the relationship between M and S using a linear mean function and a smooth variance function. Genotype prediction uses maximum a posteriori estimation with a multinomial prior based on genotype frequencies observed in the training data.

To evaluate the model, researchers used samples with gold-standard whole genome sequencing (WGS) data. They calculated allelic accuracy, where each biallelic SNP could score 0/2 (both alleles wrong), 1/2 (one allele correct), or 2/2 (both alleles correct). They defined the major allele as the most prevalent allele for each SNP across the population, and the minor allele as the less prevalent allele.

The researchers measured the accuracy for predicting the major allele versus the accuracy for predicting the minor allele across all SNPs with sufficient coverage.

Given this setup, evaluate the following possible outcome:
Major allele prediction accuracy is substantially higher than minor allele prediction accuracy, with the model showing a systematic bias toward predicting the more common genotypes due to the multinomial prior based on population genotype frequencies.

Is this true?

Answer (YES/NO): NO